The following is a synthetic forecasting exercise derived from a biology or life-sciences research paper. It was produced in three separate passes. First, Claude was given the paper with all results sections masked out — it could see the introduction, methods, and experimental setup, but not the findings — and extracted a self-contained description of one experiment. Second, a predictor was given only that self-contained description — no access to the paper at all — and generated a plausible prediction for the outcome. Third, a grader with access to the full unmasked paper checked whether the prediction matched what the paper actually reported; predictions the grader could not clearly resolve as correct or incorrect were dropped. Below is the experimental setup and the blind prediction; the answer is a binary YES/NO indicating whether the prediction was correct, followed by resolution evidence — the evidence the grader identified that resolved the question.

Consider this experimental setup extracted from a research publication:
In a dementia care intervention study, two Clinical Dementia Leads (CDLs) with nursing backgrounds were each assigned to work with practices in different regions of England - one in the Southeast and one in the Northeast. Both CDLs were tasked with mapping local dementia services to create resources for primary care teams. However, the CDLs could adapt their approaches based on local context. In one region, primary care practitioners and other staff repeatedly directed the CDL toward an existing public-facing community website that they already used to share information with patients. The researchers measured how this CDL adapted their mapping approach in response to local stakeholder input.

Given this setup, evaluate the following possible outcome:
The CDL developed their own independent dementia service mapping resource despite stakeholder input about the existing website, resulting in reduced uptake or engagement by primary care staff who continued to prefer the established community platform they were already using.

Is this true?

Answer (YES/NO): NO